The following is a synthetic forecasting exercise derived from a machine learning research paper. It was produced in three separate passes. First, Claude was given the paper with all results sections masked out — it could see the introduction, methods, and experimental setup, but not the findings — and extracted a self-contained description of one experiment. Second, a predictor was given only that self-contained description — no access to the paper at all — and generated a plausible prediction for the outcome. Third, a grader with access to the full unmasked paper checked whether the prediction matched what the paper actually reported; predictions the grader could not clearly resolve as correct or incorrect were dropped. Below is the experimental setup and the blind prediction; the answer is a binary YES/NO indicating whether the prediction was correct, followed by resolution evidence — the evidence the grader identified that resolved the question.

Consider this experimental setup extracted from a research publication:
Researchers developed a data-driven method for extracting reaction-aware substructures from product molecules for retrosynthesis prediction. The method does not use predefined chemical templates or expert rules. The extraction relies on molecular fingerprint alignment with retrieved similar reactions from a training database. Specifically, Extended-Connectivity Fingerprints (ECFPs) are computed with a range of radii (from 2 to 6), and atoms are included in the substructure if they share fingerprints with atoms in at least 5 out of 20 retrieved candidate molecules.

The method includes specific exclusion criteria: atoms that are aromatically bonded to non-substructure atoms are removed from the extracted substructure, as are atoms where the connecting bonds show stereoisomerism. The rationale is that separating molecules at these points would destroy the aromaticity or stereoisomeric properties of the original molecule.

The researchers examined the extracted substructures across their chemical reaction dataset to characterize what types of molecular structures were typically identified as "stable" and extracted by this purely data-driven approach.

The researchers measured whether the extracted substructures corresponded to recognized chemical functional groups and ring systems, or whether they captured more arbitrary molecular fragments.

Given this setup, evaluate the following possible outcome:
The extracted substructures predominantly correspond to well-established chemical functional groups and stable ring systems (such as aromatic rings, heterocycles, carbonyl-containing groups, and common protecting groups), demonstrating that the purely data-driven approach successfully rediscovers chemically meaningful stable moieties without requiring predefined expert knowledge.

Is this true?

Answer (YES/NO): YES